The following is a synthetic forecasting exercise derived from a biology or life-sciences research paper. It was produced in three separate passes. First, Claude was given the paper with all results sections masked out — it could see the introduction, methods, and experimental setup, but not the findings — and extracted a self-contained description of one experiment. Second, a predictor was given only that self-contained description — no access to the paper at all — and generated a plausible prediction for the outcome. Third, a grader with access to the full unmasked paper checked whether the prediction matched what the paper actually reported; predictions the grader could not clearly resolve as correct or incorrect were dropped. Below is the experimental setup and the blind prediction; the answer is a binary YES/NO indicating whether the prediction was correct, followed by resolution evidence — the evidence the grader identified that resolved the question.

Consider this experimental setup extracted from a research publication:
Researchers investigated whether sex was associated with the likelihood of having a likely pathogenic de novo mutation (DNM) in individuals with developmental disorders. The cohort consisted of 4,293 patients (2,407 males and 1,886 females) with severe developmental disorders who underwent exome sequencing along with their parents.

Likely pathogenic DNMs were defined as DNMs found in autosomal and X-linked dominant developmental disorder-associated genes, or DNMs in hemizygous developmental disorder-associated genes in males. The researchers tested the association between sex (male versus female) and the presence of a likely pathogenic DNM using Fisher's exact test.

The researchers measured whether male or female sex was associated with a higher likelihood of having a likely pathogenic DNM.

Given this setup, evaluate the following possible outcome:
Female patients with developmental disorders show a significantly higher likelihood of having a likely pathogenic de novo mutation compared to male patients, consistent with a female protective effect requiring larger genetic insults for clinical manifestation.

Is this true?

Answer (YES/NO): YES